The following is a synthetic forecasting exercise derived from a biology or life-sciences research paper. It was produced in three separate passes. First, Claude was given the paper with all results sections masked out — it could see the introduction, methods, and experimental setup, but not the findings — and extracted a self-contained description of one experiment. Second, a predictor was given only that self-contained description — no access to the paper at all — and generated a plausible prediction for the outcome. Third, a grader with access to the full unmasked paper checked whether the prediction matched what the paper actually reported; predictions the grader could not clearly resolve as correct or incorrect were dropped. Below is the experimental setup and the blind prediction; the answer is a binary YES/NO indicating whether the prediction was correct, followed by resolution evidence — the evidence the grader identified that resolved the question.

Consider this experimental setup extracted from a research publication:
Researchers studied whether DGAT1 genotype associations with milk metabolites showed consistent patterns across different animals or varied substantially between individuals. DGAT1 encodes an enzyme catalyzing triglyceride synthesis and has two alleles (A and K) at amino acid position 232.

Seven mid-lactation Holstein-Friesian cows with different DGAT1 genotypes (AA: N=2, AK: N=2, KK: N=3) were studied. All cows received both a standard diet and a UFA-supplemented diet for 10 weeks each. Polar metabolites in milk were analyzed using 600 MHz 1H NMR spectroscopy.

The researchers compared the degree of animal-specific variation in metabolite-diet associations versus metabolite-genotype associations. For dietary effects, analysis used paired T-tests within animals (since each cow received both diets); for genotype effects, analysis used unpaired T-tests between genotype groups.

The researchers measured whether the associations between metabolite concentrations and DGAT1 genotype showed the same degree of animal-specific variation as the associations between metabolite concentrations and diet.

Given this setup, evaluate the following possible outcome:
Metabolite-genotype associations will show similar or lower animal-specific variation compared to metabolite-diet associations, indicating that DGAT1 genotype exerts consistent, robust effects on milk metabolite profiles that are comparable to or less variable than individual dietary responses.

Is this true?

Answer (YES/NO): YES